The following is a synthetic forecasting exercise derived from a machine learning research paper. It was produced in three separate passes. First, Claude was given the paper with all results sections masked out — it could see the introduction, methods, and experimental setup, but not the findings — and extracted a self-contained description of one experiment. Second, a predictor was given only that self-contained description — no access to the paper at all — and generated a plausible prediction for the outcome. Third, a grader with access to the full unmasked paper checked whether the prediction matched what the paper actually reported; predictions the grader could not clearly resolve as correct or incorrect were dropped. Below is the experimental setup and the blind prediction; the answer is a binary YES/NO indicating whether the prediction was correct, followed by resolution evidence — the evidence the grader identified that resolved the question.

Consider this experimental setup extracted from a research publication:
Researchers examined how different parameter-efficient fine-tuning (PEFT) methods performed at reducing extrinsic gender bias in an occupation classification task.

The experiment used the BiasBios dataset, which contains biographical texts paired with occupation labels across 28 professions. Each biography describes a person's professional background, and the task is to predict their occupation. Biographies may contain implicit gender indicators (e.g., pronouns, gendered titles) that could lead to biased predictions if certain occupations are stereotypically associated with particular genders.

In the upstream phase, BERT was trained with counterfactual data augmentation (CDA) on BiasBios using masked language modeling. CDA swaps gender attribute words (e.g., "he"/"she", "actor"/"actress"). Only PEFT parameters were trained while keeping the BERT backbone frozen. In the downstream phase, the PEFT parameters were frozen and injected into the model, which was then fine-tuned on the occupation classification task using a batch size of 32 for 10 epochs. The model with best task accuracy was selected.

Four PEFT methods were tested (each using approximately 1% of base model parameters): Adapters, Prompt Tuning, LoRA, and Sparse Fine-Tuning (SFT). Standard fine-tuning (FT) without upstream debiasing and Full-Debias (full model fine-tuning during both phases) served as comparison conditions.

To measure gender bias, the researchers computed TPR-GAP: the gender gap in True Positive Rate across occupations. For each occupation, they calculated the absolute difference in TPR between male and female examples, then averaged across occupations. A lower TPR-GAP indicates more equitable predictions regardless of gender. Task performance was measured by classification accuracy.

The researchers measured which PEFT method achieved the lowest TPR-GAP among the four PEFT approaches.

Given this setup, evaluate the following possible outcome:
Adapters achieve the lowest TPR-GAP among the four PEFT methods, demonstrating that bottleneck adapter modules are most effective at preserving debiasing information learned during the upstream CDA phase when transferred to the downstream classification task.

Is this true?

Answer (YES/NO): NO